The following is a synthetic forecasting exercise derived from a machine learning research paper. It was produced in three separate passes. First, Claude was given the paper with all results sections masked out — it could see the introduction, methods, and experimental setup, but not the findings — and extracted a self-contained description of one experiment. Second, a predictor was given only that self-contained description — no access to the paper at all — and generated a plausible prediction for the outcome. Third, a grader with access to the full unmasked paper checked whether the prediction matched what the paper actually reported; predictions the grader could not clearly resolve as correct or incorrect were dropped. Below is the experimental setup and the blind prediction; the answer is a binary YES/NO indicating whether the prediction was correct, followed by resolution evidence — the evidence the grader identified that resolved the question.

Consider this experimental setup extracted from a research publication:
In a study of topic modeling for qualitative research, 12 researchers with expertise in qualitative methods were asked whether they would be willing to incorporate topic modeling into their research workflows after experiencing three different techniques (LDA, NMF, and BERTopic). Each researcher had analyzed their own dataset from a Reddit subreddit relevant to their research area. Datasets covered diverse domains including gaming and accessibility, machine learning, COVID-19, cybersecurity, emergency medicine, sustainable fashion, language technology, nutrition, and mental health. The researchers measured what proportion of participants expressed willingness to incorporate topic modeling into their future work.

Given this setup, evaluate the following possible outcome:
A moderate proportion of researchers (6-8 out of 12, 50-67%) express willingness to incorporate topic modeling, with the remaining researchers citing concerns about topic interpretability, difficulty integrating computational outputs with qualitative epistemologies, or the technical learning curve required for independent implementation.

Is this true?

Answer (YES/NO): NO